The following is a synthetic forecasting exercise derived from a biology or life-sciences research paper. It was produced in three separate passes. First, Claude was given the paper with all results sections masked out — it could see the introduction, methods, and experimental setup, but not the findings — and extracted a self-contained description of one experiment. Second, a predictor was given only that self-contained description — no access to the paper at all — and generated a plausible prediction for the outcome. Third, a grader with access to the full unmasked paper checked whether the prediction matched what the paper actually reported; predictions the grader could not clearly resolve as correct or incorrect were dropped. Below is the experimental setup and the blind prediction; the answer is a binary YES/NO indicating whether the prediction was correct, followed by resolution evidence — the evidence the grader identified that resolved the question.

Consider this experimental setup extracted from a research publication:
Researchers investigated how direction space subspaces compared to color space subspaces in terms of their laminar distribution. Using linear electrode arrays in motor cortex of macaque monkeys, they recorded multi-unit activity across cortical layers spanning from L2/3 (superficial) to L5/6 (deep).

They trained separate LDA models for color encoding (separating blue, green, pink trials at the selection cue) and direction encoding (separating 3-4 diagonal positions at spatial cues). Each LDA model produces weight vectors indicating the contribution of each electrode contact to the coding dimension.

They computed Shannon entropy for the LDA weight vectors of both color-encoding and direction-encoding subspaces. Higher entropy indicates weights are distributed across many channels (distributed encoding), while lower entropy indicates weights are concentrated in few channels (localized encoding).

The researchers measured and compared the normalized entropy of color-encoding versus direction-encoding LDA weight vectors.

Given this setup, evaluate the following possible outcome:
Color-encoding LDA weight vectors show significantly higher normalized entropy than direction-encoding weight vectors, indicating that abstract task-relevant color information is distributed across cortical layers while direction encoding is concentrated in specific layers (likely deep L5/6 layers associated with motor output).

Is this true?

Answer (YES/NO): NO